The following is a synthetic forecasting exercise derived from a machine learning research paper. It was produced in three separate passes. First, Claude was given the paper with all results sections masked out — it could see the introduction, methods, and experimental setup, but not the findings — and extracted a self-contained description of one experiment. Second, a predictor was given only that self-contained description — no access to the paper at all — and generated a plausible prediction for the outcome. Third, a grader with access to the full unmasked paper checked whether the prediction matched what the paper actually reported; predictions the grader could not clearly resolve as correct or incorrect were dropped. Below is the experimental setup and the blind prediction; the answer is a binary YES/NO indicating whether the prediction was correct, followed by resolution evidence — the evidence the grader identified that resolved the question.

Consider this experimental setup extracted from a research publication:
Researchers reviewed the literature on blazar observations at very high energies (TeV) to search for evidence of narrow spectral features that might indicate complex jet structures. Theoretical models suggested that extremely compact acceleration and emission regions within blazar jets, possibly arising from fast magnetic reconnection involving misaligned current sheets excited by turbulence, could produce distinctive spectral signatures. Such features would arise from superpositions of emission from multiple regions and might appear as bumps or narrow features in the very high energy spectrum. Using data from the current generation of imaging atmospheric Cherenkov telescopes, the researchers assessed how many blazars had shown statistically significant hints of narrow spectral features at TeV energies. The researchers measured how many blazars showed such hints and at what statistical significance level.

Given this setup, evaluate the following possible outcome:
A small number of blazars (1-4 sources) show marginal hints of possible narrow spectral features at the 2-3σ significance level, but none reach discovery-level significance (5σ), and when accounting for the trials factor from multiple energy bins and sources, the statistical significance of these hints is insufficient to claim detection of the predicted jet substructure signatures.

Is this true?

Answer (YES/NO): NO